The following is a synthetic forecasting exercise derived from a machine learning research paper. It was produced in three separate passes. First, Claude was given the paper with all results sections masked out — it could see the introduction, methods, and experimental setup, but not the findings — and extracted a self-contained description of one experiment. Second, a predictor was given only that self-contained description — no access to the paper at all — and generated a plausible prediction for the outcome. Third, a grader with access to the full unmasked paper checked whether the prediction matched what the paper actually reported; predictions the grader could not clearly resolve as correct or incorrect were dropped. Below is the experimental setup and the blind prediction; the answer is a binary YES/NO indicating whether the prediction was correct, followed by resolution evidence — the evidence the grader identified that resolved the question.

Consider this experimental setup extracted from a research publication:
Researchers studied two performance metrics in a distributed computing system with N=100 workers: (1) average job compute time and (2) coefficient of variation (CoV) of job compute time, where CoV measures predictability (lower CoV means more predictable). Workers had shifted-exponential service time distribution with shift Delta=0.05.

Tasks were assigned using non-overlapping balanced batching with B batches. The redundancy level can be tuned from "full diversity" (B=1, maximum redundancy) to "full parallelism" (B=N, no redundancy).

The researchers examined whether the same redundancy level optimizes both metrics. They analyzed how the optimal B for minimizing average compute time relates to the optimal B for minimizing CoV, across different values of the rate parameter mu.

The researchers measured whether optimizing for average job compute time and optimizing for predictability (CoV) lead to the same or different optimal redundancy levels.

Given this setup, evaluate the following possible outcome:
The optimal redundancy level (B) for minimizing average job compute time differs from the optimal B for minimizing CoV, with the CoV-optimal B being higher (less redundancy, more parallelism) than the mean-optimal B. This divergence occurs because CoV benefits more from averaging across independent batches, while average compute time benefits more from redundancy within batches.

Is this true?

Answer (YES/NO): NO